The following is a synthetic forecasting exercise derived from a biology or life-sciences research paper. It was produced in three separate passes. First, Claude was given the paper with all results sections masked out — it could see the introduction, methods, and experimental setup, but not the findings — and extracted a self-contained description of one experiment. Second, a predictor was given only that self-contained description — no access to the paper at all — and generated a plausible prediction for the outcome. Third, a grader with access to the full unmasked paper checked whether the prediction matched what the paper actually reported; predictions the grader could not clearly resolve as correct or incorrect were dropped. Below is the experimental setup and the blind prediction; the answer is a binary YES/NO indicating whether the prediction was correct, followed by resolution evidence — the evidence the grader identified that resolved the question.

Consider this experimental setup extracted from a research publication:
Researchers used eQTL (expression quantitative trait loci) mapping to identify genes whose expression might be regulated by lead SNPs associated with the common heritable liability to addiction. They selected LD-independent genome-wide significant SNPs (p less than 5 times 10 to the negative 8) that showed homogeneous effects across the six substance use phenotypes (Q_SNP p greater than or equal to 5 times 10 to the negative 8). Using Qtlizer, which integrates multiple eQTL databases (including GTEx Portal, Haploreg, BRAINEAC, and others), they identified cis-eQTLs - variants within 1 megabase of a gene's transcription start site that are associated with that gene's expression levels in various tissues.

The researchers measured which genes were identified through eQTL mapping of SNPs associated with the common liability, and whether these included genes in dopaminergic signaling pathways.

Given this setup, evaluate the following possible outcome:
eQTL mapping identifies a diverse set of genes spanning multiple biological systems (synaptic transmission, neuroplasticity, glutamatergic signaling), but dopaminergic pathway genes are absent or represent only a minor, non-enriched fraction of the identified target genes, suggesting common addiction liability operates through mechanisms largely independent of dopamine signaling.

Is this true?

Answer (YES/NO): NO